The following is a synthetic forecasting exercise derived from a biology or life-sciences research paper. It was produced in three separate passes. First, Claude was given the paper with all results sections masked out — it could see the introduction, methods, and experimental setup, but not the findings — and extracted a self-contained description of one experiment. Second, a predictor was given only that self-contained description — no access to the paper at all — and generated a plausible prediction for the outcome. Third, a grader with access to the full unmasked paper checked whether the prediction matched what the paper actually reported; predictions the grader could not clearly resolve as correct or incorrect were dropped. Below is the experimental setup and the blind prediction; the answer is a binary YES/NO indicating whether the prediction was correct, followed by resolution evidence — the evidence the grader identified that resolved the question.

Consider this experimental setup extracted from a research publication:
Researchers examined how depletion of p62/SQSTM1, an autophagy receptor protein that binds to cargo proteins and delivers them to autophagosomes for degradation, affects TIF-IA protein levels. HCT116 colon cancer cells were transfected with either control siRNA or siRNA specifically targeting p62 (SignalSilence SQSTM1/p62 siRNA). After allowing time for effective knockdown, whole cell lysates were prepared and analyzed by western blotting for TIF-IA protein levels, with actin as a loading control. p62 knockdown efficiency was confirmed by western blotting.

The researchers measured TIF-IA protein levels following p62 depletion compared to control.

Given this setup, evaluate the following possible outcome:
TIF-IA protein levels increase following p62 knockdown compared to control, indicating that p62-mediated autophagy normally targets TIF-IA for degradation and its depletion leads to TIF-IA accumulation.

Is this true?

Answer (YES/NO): YES